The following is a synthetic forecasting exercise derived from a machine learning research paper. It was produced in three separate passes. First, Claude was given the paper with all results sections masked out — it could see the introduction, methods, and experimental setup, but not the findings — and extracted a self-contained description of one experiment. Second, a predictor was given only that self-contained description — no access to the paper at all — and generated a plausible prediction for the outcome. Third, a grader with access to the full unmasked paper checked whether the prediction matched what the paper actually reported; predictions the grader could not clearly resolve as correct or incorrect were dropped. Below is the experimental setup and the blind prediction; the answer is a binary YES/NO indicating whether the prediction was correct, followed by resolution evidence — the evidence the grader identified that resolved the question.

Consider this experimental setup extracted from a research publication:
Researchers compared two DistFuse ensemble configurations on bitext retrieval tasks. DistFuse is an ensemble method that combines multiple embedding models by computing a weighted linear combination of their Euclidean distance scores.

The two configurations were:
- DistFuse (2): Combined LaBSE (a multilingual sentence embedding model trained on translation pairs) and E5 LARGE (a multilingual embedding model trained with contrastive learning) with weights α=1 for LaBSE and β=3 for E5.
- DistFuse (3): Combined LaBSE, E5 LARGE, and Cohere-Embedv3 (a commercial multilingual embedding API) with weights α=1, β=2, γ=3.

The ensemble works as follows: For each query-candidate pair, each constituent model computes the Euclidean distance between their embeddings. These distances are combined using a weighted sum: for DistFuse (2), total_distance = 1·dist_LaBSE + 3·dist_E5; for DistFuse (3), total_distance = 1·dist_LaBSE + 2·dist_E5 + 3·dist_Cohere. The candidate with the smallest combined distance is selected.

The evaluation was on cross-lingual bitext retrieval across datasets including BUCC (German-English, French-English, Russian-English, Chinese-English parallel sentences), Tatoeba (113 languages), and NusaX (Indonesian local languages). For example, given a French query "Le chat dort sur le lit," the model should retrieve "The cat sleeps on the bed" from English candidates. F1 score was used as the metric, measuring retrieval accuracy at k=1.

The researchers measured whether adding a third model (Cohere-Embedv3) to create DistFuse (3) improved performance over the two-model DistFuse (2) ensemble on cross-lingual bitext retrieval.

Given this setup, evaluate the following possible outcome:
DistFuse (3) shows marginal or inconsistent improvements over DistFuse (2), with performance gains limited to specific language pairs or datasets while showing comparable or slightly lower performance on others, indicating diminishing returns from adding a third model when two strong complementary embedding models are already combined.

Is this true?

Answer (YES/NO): YES